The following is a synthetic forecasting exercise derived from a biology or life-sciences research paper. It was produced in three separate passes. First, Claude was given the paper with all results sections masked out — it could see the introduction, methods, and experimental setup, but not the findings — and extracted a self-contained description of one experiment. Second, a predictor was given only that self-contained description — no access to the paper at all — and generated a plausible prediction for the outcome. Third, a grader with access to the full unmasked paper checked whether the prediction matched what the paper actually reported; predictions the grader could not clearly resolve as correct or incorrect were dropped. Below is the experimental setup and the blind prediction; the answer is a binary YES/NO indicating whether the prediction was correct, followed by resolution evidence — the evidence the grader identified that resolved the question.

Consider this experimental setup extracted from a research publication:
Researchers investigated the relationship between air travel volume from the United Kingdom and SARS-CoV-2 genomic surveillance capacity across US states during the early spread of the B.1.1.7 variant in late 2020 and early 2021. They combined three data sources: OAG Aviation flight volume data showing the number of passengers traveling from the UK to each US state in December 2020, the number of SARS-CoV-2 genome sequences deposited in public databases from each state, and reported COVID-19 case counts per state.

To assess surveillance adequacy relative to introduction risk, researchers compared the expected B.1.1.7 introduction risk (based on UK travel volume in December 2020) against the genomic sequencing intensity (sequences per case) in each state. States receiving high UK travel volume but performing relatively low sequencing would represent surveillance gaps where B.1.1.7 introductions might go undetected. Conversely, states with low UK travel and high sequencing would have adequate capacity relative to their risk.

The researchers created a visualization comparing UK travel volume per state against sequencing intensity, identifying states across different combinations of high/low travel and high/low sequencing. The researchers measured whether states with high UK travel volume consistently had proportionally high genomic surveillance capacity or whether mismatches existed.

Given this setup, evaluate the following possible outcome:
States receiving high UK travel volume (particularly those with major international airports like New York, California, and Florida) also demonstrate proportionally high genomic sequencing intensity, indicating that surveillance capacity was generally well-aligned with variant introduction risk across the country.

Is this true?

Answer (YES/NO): NO